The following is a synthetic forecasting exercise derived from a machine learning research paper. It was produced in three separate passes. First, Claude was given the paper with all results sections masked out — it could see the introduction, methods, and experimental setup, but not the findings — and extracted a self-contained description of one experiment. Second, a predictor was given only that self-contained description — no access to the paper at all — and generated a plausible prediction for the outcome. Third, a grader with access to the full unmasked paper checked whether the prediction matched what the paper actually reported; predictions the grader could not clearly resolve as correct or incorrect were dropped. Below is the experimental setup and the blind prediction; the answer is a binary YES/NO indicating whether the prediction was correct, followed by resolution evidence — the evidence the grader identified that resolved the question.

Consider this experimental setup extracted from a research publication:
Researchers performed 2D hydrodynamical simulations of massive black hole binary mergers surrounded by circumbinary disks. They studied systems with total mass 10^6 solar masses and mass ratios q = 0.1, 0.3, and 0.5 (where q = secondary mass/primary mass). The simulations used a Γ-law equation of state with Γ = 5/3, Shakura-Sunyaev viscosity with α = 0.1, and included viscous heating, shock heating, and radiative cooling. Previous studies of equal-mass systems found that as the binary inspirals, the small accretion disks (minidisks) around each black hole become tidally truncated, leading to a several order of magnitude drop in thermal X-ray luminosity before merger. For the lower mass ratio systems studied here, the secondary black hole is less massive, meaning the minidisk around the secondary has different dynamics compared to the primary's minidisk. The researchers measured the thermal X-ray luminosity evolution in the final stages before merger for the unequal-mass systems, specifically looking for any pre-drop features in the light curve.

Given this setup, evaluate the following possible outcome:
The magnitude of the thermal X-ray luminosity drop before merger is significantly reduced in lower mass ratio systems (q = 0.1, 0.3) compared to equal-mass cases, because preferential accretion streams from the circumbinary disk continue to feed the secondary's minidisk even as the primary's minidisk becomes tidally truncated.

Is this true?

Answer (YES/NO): NO